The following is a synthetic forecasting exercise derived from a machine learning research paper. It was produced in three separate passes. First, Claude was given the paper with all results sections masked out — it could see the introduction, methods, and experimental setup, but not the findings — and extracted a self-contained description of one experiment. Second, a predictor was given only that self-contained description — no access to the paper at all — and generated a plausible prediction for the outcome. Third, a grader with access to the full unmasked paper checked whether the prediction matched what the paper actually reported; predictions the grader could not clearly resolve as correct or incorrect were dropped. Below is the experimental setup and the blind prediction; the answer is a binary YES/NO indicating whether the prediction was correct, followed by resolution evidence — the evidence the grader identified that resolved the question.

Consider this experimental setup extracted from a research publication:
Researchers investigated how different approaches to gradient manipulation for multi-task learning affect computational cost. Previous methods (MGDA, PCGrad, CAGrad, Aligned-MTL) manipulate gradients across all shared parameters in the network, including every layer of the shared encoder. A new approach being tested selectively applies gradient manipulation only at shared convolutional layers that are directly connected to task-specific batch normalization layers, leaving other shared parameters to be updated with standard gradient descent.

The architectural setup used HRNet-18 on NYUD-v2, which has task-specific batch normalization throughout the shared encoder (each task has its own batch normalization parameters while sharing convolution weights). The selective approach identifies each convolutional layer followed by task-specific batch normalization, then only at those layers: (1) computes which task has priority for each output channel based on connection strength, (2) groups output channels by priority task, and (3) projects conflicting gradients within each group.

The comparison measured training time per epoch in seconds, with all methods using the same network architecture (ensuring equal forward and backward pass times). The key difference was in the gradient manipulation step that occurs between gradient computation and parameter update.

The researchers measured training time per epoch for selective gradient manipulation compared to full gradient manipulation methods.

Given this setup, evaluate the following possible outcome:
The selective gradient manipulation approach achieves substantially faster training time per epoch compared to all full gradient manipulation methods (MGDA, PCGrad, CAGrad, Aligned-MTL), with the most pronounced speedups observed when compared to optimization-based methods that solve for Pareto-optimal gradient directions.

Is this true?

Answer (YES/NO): NO